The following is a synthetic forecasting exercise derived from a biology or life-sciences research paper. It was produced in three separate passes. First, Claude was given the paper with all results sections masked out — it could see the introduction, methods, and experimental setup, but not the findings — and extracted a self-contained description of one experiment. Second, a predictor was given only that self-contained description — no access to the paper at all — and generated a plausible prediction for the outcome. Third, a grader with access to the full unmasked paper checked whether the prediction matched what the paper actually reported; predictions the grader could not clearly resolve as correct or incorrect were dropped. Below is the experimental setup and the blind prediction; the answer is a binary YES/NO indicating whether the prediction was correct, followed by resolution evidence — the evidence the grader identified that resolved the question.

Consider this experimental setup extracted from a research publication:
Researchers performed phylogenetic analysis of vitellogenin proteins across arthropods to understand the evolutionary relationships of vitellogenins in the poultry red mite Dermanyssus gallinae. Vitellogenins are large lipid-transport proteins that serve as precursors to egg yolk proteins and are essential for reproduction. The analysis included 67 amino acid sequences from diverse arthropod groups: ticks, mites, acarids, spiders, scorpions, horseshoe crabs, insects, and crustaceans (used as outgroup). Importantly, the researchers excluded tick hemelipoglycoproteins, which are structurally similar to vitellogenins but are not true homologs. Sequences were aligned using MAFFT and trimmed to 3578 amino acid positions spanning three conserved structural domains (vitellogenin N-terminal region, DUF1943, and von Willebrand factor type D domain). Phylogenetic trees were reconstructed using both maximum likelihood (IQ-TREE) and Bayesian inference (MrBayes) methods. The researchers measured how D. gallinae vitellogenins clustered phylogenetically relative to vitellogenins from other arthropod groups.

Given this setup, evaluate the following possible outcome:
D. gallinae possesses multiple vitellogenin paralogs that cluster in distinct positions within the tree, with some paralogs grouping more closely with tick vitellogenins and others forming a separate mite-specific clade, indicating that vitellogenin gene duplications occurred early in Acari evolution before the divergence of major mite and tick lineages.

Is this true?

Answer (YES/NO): NO